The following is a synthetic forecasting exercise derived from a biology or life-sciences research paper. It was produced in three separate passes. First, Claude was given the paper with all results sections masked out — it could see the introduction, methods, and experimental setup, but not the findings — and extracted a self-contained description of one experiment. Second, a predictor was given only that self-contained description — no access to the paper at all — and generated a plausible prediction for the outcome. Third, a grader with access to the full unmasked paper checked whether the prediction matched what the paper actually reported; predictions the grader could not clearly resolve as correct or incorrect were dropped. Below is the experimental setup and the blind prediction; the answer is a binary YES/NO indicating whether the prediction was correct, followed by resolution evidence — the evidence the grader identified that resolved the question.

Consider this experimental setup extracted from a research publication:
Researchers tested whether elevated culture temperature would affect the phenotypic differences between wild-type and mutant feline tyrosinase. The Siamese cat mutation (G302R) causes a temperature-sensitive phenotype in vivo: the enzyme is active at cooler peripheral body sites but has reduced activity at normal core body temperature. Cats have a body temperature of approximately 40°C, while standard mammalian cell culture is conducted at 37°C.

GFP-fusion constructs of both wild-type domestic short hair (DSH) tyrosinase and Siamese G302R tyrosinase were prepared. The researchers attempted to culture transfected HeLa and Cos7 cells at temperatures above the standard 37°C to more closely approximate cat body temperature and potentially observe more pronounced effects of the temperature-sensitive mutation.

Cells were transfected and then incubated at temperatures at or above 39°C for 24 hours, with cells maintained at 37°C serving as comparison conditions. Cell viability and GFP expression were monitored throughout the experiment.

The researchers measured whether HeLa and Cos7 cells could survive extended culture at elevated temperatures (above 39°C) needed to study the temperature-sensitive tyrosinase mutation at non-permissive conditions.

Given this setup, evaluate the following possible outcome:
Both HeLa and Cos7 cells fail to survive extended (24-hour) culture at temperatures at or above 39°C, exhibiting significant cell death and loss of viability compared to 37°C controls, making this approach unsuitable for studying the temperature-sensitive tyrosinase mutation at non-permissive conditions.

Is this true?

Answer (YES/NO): YES